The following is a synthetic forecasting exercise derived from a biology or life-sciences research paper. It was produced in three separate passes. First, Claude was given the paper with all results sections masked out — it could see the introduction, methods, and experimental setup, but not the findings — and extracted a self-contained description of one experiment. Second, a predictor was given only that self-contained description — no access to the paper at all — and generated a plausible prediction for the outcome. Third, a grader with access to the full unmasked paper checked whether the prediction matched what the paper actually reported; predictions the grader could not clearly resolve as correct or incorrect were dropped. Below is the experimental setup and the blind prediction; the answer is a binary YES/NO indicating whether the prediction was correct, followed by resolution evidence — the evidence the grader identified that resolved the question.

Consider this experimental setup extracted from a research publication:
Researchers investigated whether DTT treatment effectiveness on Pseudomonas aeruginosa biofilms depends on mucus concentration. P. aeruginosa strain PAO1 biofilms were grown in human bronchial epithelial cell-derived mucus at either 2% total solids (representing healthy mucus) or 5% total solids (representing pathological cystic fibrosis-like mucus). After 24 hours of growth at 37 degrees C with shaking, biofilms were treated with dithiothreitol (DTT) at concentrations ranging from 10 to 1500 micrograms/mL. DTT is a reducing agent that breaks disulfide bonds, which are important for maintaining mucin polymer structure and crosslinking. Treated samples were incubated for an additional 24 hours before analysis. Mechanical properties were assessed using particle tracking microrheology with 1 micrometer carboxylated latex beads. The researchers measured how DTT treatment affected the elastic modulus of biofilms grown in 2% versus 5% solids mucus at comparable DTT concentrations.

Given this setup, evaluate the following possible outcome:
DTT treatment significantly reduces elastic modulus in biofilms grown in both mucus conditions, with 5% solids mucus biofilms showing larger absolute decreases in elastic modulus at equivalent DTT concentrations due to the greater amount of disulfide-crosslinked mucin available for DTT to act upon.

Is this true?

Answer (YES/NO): NO